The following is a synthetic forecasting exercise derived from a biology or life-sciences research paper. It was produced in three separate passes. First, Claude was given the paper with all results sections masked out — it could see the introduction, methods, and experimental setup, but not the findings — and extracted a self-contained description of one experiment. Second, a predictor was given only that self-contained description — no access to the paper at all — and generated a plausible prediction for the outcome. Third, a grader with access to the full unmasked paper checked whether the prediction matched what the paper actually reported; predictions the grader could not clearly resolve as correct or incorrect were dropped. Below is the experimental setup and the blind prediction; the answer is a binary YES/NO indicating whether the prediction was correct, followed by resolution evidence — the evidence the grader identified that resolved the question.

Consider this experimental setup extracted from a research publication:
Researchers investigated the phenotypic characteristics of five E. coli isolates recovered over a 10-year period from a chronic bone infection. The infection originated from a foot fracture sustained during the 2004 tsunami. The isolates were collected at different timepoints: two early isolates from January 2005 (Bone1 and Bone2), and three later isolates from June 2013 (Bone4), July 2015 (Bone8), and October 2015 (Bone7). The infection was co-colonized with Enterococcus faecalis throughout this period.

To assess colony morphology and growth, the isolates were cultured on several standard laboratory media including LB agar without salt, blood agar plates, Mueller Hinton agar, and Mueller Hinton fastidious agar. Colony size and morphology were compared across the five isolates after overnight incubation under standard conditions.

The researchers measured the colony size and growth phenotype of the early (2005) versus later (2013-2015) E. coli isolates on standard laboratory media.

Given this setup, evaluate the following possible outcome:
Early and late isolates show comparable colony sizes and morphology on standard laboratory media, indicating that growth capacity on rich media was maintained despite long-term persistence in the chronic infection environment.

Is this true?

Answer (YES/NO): NO